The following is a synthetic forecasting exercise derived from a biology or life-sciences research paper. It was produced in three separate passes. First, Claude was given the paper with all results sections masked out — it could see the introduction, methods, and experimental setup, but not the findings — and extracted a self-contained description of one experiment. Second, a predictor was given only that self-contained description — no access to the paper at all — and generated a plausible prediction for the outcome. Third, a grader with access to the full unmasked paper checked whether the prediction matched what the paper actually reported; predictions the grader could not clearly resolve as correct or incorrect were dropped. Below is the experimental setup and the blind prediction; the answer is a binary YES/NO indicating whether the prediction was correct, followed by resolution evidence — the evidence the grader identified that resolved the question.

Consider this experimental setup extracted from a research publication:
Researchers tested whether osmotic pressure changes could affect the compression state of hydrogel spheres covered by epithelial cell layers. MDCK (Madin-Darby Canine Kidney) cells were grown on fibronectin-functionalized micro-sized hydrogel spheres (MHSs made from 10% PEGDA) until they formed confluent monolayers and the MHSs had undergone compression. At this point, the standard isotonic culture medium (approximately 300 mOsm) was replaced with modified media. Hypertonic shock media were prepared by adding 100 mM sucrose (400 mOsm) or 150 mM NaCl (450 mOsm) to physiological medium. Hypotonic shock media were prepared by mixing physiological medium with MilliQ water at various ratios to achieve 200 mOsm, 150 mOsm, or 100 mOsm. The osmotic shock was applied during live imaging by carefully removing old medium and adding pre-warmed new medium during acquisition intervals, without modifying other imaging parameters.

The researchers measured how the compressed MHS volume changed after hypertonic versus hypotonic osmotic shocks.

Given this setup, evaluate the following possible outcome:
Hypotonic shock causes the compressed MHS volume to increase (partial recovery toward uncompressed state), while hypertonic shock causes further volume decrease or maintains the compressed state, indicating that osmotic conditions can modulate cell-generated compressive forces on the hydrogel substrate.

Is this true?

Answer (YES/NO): YES